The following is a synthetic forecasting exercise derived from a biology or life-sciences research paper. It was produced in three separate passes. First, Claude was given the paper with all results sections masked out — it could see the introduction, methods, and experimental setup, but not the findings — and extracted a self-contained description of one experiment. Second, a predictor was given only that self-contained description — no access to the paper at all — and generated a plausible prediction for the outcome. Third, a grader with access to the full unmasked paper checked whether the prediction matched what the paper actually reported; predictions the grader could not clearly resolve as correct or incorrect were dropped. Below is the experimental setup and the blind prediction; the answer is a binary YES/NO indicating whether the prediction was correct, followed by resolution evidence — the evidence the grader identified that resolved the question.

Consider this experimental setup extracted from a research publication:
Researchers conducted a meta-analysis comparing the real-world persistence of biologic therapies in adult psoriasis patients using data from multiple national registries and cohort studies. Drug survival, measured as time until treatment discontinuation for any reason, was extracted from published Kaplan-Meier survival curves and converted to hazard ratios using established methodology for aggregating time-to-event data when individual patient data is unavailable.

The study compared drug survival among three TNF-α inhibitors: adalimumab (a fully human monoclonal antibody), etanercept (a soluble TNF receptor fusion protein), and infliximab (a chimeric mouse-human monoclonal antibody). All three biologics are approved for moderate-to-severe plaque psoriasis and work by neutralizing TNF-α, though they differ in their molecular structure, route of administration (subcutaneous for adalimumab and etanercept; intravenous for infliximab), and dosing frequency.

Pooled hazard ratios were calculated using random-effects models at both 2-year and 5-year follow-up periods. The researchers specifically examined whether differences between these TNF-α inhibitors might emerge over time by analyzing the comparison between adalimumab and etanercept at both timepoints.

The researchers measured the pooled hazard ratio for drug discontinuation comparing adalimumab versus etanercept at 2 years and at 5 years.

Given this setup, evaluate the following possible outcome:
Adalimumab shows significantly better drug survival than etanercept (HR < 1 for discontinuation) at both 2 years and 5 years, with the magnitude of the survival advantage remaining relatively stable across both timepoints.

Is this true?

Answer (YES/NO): NO